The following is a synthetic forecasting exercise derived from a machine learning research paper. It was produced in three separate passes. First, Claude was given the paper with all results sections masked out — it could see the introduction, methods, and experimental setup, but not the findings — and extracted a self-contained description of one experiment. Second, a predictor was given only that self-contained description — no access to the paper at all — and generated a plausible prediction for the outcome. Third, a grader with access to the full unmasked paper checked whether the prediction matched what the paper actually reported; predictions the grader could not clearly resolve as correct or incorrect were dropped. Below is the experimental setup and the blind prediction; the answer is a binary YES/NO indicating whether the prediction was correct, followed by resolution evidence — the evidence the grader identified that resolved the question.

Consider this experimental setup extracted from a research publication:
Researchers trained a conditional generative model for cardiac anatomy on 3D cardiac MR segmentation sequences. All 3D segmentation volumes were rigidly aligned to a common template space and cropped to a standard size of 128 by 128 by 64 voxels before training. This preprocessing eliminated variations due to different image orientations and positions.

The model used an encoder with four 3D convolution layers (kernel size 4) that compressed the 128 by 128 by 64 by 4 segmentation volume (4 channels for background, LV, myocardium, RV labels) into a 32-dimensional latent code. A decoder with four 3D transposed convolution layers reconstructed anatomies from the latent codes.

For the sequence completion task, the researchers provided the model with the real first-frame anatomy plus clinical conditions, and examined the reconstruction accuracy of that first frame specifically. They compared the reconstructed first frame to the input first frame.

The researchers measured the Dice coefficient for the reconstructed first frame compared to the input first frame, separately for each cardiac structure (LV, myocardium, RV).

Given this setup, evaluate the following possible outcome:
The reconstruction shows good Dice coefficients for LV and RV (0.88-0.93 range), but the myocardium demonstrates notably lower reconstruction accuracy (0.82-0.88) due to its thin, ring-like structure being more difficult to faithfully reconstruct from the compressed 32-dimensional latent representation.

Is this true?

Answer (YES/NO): NO